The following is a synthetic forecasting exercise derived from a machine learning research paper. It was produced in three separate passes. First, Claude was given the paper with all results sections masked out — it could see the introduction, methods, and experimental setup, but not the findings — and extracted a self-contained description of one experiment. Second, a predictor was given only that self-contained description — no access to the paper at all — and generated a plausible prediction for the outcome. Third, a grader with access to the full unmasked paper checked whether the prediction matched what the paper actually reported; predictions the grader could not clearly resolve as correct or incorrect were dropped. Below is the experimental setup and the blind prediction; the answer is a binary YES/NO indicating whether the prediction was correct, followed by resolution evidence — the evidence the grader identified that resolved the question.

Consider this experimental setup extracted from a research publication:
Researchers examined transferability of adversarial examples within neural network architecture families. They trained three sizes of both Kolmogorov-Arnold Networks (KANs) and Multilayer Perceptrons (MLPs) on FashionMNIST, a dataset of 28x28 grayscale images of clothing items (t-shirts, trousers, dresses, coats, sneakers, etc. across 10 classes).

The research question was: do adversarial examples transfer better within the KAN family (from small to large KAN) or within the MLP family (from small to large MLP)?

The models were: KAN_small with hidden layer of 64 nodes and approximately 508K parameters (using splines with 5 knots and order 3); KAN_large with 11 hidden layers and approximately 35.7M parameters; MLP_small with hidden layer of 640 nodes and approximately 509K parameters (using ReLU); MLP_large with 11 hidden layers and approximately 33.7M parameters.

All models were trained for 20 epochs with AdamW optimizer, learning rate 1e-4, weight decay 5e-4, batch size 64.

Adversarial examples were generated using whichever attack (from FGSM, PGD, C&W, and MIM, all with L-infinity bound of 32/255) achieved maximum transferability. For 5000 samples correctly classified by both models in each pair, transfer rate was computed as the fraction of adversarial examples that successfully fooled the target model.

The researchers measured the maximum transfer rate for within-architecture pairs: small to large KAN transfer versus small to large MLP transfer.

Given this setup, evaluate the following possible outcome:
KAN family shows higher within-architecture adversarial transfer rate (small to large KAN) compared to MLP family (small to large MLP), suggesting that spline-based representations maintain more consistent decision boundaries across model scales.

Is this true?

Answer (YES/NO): NO